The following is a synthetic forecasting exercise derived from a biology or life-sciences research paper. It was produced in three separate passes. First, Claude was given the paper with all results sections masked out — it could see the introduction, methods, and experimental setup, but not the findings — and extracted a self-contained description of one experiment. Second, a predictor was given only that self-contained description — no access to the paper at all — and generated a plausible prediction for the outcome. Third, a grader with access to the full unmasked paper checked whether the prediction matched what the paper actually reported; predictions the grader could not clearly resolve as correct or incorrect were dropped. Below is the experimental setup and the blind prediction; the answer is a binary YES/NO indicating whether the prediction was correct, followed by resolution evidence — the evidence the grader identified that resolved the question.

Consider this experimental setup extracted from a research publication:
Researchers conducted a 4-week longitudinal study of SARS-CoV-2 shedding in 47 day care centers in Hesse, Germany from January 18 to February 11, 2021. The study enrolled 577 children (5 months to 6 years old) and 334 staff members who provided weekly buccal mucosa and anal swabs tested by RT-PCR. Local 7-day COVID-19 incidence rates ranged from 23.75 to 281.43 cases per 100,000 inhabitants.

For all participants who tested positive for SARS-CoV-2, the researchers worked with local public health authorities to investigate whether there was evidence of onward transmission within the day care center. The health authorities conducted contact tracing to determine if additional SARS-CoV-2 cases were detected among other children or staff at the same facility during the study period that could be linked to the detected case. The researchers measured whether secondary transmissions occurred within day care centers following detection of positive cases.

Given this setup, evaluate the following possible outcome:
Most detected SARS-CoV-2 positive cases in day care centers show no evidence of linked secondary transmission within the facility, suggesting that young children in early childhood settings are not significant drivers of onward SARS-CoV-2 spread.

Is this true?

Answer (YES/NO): YES